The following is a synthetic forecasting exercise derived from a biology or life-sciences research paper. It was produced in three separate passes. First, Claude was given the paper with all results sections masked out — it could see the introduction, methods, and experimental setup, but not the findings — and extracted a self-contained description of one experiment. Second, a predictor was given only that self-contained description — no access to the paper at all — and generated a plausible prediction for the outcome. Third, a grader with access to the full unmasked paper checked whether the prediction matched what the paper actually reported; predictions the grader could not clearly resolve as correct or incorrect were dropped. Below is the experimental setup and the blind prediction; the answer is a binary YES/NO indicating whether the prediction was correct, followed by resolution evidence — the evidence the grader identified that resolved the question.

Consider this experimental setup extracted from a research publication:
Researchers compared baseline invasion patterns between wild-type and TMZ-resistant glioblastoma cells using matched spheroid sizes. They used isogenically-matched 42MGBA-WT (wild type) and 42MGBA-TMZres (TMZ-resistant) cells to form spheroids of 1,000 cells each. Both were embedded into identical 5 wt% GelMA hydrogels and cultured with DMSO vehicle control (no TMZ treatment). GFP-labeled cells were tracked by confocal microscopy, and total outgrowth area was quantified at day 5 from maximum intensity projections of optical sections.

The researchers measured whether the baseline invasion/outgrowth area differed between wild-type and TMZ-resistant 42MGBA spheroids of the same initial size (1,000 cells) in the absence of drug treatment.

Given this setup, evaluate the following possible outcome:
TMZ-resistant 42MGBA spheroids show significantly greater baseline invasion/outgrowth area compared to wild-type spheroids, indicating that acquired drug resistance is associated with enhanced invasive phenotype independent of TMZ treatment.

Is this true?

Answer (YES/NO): NO